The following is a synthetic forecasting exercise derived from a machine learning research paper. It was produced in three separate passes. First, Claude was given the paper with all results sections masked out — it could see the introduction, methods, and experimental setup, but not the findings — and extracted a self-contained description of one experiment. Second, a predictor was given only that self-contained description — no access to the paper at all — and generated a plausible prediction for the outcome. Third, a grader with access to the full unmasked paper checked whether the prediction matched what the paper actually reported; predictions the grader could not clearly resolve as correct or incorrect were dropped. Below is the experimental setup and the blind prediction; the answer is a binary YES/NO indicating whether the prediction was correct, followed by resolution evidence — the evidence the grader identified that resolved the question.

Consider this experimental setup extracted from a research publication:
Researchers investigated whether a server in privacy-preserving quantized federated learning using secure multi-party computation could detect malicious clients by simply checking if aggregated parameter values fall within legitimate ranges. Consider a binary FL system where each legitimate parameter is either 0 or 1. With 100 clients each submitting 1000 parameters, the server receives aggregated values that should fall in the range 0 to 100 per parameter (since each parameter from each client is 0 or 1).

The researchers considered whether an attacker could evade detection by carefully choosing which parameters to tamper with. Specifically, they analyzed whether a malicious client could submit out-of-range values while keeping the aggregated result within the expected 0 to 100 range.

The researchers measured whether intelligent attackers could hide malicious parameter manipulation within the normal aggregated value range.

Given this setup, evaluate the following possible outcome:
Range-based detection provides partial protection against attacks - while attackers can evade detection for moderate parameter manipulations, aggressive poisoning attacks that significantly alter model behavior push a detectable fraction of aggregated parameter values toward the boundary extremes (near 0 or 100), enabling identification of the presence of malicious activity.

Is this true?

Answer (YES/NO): NO